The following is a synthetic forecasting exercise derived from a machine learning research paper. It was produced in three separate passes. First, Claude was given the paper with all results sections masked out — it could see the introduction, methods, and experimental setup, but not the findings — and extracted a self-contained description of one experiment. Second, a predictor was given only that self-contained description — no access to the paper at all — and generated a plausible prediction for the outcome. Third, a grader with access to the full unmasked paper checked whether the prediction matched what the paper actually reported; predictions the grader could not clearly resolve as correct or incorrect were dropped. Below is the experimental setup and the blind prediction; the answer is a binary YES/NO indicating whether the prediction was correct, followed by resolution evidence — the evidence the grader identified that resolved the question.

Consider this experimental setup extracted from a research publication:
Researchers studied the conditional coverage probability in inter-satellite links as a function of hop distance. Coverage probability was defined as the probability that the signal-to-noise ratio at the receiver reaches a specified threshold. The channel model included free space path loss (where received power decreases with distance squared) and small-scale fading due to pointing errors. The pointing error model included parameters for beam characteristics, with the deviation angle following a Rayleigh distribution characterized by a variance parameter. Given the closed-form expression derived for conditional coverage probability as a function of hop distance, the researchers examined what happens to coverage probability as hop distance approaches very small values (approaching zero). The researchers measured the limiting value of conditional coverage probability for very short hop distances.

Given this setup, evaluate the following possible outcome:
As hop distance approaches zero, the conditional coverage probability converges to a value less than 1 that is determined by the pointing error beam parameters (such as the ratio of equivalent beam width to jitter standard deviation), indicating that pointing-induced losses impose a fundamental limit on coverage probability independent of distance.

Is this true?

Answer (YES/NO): YES